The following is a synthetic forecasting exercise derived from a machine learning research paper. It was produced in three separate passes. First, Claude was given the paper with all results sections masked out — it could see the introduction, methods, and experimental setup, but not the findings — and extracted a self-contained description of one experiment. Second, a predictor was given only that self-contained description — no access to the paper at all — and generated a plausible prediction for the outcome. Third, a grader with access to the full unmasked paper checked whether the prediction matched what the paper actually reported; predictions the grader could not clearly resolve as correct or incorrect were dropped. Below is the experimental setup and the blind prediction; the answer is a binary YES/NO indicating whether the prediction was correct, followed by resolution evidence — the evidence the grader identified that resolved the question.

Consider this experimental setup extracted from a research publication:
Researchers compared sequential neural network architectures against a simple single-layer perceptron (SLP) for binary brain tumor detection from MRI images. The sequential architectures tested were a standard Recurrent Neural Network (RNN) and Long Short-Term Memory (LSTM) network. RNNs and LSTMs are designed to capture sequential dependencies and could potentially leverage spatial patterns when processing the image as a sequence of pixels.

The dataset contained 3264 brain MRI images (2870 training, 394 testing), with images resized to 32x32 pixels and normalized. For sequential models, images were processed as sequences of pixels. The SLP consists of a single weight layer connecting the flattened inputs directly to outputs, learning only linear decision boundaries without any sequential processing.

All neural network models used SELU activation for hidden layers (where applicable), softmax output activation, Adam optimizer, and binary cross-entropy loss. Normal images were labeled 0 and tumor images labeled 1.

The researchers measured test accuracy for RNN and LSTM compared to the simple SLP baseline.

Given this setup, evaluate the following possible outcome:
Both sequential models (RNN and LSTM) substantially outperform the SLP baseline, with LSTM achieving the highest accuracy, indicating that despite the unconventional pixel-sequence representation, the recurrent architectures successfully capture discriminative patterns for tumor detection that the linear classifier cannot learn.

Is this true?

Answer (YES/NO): NO